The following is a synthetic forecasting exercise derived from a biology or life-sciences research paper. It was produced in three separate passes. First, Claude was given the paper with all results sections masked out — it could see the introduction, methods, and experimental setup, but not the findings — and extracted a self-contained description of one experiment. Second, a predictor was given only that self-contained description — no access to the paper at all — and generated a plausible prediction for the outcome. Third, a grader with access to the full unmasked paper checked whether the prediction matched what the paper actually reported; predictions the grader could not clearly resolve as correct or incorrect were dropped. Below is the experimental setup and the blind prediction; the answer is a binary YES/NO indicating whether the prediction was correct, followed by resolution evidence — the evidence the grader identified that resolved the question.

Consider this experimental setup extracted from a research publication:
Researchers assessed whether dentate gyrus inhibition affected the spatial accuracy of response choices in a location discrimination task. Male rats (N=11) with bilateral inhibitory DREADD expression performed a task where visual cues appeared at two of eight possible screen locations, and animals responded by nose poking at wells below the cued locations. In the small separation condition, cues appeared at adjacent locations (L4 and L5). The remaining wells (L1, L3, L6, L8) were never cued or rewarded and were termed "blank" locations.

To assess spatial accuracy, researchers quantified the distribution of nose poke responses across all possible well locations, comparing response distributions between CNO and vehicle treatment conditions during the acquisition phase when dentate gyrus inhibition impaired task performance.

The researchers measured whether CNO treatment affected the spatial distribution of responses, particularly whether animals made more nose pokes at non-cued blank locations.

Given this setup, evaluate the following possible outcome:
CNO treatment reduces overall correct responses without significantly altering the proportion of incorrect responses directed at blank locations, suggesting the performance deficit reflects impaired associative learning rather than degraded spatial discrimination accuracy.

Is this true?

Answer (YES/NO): NO